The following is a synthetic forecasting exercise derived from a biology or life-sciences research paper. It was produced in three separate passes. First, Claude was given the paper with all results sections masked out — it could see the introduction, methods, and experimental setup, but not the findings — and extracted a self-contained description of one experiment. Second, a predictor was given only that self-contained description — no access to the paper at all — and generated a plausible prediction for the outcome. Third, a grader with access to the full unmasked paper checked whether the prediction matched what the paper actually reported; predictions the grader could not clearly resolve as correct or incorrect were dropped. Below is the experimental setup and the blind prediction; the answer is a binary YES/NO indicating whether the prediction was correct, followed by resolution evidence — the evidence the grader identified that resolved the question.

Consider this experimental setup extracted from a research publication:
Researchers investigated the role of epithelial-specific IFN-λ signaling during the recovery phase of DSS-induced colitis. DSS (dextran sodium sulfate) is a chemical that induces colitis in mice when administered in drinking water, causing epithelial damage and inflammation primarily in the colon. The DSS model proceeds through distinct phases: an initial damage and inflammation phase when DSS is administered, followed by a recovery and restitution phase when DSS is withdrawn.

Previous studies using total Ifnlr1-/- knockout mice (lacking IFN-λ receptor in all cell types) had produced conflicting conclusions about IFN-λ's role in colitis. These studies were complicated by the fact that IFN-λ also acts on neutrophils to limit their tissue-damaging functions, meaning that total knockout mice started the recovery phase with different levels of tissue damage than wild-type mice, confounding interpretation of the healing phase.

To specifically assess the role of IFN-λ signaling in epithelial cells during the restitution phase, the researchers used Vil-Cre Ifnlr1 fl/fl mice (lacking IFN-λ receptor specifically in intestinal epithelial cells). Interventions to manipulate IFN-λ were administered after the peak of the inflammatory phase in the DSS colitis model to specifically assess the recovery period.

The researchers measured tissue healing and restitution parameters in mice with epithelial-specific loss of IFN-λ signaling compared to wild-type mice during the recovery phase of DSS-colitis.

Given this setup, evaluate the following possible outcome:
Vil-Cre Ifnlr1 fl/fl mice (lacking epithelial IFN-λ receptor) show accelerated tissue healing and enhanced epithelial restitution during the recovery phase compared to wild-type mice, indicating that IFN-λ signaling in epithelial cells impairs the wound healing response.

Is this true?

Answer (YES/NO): YES